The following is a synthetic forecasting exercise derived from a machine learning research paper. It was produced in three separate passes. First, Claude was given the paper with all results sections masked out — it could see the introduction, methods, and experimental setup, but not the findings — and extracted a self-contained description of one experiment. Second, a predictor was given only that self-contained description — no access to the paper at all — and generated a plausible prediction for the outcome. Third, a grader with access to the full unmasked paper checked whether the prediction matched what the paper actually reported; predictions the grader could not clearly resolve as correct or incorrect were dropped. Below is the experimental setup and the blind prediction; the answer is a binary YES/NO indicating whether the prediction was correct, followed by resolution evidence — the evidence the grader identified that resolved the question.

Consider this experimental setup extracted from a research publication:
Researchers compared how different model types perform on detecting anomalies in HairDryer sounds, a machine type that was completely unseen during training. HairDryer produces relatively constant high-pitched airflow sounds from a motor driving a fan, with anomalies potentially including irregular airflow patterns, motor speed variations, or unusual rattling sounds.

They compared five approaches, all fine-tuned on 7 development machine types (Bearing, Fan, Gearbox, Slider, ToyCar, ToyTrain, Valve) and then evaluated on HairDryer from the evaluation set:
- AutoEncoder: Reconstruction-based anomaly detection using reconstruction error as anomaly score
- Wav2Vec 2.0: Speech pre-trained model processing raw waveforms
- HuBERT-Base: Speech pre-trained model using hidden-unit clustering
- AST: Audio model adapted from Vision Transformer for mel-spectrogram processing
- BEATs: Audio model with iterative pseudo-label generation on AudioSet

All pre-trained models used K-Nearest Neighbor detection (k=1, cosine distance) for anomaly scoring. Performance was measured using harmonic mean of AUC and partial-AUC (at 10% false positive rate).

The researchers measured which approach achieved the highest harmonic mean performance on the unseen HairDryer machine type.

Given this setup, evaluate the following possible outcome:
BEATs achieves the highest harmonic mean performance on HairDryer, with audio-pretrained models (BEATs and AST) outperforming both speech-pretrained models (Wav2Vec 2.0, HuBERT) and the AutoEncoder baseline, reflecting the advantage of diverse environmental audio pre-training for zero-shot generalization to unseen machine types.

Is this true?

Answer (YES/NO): NO